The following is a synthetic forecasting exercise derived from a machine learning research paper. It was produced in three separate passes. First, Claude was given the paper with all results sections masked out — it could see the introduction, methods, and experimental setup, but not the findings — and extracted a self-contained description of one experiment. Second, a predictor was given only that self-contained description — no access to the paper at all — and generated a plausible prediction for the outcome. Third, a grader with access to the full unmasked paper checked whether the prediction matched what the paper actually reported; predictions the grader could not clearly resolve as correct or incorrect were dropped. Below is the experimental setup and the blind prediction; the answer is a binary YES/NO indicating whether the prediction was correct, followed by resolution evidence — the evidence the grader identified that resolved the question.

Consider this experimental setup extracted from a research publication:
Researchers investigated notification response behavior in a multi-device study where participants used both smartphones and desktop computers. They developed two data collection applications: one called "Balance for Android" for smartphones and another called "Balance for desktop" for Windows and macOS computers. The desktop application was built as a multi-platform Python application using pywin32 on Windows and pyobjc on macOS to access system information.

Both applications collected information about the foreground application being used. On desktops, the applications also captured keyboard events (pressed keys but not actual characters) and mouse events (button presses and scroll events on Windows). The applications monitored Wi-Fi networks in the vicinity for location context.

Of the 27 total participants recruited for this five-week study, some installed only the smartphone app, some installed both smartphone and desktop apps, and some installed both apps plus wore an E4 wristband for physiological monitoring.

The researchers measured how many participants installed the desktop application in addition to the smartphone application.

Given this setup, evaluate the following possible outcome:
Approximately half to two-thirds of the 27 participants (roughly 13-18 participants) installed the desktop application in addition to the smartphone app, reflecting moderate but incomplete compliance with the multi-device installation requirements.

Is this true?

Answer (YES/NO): YES